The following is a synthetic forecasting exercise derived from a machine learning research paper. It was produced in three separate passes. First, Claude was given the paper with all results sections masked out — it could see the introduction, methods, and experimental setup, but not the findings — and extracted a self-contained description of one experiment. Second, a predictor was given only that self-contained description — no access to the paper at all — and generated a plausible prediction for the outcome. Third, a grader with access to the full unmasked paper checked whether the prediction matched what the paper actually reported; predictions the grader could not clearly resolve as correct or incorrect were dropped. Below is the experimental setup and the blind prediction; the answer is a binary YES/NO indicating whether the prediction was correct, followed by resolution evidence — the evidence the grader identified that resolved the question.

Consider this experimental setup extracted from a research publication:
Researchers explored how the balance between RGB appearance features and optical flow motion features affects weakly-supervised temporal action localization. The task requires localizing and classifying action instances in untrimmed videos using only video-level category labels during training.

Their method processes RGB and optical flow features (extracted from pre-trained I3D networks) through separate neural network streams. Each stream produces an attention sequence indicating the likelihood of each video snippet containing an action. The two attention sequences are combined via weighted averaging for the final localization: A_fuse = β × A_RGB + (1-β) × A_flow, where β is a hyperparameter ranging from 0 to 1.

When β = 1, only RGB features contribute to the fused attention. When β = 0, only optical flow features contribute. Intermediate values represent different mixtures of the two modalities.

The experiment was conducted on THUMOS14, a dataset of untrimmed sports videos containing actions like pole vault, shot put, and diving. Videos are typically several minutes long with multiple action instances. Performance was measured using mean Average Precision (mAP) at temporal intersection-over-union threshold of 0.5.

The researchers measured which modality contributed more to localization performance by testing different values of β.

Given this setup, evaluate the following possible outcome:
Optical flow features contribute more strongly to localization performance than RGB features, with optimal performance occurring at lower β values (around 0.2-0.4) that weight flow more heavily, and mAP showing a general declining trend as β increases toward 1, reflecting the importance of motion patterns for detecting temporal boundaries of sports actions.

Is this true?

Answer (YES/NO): YES